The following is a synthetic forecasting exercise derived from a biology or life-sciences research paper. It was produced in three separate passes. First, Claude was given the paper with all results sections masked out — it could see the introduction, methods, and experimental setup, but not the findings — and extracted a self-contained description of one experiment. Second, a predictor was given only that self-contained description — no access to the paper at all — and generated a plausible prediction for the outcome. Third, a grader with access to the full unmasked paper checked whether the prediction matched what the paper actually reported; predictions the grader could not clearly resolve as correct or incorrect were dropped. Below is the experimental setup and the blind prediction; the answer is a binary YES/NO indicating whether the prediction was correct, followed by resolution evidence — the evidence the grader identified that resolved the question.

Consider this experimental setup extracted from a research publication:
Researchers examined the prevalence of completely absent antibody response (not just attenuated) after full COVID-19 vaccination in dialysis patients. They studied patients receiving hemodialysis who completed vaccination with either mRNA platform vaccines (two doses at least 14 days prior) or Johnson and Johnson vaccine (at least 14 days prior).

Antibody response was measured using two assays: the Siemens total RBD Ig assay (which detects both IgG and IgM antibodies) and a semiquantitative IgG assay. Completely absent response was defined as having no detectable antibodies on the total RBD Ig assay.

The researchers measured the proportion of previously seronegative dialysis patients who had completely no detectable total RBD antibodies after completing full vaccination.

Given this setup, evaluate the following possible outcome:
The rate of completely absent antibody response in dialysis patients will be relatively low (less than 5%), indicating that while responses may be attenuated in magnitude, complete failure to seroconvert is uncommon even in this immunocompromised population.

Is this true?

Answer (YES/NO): YES